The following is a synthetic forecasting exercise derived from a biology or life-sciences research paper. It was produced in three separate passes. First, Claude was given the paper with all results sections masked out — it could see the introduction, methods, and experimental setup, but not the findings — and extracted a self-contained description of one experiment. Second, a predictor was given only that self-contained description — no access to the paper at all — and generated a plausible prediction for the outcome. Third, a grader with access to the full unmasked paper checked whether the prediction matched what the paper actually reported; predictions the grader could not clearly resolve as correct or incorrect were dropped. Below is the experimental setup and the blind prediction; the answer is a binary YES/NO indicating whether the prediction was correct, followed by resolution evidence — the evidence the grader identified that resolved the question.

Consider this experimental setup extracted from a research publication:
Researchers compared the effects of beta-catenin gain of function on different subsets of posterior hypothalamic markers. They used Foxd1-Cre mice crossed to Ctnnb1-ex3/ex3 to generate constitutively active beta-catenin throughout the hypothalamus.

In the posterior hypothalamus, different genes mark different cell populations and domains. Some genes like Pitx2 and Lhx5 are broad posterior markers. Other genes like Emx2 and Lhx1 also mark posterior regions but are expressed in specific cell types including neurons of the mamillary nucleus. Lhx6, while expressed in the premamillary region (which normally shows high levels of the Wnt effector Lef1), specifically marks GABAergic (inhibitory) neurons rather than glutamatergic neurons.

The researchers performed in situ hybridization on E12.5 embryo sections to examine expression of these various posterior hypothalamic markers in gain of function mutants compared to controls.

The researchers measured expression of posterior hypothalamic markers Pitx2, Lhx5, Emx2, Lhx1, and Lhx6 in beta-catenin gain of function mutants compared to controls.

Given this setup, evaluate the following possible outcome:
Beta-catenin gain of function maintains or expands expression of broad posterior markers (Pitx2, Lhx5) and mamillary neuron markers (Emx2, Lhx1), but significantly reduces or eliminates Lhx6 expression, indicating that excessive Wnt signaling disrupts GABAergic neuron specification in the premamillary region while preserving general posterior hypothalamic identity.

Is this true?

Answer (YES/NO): NO